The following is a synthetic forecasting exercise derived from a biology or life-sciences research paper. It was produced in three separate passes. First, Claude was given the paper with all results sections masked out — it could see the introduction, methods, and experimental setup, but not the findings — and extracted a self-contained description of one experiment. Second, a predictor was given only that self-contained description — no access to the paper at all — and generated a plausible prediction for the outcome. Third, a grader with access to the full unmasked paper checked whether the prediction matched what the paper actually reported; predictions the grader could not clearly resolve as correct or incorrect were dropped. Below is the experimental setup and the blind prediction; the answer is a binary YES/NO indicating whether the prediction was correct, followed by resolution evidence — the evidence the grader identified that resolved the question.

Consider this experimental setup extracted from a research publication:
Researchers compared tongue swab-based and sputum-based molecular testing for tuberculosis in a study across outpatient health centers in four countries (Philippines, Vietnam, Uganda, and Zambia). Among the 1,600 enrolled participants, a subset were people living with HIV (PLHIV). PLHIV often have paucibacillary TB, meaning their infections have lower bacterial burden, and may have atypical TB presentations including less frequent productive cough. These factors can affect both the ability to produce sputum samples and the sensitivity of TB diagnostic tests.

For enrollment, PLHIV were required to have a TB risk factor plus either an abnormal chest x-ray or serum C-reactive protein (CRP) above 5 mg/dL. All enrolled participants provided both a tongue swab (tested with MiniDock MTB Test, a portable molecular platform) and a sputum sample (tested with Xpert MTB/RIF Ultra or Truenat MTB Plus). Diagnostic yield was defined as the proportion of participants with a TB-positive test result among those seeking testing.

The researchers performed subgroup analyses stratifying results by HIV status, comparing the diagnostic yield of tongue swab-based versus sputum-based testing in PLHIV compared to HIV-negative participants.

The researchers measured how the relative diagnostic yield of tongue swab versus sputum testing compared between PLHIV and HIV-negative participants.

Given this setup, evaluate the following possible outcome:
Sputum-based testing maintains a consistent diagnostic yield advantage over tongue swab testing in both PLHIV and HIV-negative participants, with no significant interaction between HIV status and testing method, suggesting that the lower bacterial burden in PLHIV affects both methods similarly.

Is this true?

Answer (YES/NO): YES